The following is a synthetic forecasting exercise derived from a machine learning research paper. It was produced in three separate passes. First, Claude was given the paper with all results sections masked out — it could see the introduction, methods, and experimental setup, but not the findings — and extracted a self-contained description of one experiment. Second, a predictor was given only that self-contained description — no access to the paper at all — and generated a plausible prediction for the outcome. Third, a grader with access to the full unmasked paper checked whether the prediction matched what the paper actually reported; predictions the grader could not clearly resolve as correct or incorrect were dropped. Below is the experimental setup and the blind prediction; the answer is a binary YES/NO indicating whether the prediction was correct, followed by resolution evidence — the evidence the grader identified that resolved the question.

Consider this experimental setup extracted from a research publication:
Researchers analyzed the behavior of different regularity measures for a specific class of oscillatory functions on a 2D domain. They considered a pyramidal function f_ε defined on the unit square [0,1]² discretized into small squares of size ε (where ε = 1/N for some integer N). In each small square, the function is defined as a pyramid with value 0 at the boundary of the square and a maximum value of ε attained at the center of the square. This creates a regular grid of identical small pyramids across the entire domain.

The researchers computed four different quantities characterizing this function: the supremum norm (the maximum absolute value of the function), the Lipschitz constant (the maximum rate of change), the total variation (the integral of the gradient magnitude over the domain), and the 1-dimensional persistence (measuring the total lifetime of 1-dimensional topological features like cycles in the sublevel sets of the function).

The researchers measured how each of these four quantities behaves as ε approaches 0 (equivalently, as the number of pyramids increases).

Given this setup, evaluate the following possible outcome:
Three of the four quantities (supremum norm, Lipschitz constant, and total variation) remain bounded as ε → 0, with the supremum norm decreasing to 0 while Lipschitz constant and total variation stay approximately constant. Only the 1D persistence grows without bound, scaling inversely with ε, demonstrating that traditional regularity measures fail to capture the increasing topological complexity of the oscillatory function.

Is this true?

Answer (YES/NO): YES